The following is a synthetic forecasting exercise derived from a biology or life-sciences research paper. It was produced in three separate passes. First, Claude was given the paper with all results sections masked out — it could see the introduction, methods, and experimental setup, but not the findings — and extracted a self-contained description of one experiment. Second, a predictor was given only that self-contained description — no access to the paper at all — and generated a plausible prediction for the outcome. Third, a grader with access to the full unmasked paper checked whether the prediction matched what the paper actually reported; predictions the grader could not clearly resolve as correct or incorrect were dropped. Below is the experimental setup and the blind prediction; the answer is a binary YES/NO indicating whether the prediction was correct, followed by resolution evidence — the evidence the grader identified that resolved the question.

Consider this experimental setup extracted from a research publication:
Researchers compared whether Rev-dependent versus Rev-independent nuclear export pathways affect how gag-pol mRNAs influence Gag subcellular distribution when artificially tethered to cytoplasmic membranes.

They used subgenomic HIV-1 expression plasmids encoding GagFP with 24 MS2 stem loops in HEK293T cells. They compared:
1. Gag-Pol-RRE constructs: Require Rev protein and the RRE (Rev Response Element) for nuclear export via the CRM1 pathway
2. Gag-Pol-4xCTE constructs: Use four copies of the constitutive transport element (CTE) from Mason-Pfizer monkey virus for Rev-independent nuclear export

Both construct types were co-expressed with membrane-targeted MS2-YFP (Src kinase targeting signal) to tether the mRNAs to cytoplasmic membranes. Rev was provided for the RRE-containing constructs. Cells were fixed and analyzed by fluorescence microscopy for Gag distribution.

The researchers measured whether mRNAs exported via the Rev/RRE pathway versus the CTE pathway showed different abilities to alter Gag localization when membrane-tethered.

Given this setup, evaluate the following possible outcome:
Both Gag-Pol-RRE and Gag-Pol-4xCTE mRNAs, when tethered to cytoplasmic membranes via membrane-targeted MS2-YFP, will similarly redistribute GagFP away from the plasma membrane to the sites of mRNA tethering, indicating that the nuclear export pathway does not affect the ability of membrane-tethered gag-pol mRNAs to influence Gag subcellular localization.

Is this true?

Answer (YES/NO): NO